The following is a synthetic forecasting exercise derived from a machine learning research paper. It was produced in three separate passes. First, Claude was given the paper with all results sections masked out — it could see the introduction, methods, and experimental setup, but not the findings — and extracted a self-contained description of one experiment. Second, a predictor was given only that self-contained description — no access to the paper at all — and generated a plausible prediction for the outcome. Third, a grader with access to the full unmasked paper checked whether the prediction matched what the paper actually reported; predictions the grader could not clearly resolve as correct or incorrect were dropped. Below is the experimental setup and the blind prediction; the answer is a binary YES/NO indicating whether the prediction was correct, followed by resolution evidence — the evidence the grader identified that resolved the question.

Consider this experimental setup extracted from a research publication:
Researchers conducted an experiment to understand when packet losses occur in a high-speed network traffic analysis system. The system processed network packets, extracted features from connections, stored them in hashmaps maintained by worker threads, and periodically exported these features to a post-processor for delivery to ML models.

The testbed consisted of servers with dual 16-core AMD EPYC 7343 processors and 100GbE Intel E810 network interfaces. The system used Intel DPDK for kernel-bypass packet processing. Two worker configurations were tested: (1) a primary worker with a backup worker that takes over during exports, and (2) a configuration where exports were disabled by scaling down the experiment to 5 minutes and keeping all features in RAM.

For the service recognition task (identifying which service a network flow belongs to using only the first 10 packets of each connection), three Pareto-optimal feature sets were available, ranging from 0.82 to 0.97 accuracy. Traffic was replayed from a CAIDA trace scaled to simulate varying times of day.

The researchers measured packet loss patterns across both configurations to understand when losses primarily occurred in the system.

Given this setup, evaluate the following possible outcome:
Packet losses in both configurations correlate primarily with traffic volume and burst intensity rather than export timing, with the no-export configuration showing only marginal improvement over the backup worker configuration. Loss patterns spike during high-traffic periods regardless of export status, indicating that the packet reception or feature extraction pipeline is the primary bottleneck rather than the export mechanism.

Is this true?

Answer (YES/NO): NO